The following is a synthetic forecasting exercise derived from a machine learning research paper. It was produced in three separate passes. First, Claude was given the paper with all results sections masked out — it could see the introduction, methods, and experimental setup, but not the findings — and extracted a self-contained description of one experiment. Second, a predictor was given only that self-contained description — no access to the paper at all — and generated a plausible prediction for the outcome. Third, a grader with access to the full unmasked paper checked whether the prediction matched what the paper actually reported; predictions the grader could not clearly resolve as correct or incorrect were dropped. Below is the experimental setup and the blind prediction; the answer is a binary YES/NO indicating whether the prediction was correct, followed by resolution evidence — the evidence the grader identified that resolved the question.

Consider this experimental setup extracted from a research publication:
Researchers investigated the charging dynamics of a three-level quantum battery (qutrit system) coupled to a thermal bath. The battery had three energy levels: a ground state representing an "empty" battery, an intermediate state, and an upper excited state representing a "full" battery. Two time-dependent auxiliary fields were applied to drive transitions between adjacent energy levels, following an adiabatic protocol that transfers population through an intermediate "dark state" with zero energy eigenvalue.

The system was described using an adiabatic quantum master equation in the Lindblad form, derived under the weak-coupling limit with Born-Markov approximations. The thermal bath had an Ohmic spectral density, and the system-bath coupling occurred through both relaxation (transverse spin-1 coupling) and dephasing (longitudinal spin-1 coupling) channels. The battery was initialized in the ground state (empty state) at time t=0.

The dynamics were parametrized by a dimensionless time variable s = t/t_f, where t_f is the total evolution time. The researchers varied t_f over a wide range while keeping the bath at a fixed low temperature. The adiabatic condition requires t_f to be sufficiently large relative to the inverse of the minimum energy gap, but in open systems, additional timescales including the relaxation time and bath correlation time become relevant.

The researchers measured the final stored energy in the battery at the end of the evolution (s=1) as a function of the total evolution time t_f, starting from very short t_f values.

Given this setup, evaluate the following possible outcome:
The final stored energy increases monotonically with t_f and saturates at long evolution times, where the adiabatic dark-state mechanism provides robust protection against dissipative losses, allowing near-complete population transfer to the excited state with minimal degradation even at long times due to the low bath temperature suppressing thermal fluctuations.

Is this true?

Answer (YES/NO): NO